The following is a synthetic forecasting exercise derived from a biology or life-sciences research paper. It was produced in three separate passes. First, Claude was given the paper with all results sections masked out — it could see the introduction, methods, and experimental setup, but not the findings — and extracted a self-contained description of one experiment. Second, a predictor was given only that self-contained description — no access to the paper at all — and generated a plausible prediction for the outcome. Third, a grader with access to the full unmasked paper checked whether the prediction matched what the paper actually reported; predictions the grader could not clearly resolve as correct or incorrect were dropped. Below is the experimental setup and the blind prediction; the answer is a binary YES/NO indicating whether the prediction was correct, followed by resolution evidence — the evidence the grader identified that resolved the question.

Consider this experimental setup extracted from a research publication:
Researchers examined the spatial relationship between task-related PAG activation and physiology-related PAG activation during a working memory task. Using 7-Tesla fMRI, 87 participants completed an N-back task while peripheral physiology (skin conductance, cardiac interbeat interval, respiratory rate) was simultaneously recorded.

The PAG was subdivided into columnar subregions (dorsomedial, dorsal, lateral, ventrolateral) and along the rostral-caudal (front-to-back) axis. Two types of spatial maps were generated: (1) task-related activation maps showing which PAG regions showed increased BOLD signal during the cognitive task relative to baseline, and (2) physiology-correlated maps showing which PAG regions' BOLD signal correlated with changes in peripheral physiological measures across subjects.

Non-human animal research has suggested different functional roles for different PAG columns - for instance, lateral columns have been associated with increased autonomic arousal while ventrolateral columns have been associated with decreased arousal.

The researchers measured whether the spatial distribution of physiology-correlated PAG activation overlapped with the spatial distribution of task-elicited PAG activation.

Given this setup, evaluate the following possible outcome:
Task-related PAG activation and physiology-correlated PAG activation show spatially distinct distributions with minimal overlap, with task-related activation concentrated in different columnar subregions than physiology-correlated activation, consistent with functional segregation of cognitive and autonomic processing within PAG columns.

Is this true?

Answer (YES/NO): YES